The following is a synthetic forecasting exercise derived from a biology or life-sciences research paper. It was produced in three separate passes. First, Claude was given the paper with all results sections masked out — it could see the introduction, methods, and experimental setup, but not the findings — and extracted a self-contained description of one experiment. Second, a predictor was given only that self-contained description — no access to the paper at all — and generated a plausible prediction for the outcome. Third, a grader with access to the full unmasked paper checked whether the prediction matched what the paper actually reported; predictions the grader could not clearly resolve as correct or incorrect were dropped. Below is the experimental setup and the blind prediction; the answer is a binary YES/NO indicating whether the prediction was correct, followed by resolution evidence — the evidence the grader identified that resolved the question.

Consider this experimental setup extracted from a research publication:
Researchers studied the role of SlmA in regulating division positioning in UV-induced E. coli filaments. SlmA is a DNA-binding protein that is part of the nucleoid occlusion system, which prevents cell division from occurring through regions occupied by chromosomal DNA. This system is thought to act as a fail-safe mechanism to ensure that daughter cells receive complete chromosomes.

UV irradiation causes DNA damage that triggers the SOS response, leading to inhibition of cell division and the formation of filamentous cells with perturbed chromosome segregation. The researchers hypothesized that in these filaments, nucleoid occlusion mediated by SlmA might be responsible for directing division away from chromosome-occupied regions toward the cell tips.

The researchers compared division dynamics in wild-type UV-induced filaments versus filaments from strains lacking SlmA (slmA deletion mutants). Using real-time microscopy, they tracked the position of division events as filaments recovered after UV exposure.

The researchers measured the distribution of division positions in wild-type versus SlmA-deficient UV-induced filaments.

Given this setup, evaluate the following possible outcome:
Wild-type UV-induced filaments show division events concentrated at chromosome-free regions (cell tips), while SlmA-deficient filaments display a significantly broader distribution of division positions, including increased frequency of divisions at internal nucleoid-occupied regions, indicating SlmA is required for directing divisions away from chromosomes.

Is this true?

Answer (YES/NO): NO